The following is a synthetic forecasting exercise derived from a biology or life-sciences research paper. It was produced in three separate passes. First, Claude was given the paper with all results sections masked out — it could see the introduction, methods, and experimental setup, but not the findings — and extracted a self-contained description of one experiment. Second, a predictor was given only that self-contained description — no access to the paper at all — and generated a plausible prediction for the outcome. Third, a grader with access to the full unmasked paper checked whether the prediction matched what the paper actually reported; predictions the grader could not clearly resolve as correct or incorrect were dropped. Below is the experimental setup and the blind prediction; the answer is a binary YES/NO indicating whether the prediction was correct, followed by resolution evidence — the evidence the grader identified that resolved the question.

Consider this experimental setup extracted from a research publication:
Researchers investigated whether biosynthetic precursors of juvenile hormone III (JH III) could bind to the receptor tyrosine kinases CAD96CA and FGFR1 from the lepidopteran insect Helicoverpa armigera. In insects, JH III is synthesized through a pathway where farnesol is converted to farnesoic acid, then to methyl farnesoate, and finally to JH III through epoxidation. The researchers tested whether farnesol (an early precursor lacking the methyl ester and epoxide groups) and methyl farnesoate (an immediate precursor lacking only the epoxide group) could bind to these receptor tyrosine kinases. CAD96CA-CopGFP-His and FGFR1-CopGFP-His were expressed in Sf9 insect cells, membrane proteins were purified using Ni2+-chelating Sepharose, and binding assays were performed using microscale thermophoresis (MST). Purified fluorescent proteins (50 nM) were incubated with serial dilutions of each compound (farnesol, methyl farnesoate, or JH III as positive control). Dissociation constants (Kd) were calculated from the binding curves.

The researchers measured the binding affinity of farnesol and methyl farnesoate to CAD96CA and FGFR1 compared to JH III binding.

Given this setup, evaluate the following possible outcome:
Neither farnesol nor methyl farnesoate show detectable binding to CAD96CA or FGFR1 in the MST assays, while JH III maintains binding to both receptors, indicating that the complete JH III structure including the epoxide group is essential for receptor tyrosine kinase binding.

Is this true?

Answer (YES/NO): NO